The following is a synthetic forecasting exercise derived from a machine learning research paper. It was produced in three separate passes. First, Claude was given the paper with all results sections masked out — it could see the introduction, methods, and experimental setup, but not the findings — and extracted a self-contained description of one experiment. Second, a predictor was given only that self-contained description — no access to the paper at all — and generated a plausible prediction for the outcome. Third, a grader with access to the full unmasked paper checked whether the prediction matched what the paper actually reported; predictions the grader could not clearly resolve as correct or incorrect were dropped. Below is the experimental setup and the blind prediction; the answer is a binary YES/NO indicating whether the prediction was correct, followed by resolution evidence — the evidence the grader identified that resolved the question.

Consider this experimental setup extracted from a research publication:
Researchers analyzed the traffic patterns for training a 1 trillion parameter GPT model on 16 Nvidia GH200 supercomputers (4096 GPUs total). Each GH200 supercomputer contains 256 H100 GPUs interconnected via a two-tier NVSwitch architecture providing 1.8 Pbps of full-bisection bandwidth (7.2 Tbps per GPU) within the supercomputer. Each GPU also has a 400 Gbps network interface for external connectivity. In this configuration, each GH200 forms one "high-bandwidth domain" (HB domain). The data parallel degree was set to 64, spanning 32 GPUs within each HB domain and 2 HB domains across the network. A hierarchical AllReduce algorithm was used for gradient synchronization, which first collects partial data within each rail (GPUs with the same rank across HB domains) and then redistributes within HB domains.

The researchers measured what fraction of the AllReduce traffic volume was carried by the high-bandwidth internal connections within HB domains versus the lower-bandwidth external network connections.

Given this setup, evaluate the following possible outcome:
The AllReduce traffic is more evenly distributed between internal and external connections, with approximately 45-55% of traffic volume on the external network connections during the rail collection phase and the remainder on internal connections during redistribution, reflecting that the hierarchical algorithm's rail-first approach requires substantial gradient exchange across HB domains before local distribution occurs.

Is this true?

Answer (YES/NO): NO